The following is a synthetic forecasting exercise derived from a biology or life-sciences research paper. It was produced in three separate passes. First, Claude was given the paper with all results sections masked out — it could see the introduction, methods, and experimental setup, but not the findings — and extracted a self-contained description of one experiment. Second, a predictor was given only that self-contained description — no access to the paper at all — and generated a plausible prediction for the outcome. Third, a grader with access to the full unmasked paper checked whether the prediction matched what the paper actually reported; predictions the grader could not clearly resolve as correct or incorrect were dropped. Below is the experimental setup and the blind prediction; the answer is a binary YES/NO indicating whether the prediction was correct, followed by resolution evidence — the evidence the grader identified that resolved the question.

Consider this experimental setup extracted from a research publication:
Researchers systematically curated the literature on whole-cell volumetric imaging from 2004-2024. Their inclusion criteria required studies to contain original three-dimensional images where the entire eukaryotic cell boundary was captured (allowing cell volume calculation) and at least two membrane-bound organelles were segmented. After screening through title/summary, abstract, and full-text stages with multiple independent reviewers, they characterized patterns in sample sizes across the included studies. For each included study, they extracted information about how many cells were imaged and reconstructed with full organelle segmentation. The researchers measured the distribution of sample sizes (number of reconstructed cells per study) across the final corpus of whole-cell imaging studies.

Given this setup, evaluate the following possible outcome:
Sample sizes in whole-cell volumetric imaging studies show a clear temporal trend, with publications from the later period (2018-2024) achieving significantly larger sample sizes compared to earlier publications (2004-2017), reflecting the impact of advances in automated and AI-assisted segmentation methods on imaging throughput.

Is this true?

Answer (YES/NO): NO